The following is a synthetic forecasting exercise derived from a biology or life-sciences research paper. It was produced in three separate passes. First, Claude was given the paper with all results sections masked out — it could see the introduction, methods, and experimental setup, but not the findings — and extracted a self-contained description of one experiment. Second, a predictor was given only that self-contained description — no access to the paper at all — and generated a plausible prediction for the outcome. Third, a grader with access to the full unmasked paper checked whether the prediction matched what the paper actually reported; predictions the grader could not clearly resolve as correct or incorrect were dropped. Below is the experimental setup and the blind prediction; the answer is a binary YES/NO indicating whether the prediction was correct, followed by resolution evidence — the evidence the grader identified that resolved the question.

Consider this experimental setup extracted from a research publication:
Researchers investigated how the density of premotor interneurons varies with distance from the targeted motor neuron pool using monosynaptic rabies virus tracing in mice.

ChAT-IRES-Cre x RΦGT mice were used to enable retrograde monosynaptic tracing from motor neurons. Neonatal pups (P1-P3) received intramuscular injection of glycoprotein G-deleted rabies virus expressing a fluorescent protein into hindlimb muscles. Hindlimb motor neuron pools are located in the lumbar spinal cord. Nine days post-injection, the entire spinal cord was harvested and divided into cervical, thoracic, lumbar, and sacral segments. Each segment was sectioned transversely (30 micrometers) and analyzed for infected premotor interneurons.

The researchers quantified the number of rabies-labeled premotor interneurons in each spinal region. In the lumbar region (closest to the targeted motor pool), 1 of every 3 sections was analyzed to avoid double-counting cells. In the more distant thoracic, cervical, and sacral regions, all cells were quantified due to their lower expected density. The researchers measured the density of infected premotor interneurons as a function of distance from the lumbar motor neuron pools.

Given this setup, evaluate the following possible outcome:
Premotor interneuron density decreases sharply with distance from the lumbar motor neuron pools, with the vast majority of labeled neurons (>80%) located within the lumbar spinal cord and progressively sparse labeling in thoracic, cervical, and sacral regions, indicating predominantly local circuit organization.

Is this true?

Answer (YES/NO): YES